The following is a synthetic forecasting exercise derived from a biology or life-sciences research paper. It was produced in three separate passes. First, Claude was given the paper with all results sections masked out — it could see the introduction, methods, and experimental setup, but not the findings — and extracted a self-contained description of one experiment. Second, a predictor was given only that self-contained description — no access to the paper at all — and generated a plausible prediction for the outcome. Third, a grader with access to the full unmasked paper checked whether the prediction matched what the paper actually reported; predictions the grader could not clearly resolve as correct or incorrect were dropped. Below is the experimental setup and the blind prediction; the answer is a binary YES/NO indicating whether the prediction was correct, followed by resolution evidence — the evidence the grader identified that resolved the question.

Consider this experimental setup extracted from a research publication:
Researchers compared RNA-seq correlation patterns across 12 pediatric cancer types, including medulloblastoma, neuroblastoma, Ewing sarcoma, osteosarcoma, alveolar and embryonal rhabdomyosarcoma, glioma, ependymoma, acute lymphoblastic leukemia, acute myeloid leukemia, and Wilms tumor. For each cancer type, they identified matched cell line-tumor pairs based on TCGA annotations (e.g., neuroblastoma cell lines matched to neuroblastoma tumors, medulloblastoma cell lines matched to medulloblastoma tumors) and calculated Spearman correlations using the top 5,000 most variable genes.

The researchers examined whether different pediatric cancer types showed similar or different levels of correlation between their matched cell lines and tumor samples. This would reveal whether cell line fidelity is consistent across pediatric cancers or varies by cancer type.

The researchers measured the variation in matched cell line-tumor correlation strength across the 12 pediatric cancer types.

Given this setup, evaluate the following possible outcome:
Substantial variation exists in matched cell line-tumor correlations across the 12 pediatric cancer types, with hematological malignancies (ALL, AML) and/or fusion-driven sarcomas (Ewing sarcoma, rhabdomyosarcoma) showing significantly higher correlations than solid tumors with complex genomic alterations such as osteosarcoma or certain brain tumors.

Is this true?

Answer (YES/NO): YES